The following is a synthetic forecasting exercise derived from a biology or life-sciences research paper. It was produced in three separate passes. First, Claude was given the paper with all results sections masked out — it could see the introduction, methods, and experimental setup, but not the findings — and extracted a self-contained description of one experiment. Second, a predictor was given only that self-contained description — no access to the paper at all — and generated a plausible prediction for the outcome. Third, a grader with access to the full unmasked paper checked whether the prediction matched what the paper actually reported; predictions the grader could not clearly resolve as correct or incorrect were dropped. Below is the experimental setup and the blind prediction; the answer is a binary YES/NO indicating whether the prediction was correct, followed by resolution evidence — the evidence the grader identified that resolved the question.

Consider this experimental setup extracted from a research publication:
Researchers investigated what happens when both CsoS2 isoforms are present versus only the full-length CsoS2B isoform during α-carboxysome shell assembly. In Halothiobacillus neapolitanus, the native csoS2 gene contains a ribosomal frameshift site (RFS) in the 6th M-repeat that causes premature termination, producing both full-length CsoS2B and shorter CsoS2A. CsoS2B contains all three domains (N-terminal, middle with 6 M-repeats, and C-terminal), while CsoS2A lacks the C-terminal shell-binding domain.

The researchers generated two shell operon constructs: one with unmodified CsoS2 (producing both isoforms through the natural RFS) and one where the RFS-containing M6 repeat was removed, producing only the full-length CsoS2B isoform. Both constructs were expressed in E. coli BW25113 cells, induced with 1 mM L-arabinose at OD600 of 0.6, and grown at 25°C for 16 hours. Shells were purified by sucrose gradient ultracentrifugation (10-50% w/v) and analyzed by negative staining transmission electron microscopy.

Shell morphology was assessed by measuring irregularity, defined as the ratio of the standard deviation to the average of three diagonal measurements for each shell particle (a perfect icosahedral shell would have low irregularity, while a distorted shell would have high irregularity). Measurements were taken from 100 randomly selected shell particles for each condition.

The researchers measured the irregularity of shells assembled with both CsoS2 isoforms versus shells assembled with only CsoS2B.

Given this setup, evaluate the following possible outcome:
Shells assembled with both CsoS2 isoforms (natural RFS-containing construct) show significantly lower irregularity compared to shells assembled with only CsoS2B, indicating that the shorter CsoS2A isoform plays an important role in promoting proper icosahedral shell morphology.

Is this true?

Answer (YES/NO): NO